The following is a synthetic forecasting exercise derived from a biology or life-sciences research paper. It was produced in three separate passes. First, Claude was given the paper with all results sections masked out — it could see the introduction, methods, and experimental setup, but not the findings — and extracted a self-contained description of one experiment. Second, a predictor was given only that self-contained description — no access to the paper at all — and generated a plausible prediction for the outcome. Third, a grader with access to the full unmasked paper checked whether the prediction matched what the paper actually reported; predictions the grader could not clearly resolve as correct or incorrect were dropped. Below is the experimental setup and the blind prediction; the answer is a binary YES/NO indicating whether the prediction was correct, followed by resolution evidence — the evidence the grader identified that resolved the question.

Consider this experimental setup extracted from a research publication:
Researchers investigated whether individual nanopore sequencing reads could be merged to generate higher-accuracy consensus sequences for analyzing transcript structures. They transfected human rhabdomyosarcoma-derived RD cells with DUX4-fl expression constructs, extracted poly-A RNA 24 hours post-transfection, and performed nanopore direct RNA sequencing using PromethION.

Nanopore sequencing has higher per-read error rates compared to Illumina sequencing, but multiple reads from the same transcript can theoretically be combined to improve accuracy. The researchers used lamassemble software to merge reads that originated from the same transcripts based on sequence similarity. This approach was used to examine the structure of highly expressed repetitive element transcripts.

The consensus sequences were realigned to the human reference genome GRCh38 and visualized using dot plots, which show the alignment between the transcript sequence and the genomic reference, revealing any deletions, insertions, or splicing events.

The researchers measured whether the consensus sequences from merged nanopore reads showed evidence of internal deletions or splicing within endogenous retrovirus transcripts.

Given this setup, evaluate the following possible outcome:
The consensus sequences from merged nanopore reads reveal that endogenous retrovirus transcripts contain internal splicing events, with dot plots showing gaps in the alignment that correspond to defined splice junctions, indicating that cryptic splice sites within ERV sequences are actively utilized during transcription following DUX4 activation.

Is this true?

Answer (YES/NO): YES